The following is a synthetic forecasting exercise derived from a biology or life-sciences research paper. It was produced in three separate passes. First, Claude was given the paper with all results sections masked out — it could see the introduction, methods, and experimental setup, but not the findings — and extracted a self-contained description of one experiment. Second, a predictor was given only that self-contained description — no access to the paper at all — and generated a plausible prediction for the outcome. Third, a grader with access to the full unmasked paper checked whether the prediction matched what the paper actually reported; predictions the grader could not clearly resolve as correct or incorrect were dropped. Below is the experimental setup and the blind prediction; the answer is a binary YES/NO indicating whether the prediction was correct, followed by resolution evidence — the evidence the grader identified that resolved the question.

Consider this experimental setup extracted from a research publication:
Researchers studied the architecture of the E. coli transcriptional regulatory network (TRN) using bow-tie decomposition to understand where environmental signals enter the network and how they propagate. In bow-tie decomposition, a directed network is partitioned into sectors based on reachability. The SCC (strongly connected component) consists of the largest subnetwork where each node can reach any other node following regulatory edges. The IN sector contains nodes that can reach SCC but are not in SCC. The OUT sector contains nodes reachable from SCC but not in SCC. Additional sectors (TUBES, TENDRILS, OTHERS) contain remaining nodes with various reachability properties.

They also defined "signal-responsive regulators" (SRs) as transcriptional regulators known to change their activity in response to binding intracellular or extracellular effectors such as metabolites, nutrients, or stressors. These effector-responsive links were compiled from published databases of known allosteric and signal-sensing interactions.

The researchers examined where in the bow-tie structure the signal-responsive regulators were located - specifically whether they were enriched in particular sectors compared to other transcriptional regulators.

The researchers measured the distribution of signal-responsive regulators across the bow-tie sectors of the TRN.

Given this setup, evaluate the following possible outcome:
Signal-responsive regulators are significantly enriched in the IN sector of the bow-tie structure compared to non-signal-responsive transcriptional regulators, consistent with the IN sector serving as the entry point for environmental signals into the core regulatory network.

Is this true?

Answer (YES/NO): NO